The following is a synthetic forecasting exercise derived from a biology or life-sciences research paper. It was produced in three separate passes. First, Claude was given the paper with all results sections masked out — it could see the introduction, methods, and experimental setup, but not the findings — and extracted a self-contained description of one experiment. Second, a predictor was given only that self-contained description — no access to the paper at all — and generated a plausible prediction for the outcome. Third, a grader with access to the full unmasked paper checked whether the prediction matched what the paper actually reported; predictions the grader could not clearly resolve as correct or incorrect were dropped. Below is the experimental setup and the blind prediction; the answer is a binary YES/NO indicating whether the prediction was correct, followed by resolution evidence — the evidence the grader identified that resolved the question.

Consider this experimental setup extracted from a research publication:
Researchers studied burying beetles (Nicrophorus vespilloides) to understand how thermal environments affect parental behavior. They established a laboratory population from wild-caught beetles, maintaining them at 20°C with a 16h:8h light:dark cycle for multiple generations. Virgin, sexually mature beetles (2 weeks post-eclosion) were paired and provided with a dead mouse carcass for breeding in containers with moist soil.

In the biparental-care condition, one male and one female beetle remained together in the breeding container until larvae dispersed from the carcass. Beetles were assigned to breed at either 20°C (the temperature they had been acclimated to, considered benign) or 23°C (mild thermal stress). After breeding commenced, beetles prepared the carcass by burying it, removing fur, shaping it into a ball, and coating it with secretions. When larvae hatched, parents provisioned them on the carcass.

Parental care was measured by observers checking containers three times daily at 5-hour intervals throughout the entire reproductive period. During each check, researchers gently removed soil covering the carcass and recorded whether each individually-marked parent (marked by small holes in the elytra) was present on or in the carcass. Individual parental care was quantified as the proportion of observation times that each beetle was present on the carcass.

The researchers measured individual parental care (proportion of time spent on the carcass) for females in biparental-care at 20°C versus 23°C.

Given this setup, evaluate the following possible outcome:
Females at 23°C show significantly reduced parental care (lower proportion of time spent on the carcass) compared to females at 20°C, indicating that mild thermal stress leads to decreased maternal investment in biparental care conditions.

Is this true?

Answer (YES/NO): YES